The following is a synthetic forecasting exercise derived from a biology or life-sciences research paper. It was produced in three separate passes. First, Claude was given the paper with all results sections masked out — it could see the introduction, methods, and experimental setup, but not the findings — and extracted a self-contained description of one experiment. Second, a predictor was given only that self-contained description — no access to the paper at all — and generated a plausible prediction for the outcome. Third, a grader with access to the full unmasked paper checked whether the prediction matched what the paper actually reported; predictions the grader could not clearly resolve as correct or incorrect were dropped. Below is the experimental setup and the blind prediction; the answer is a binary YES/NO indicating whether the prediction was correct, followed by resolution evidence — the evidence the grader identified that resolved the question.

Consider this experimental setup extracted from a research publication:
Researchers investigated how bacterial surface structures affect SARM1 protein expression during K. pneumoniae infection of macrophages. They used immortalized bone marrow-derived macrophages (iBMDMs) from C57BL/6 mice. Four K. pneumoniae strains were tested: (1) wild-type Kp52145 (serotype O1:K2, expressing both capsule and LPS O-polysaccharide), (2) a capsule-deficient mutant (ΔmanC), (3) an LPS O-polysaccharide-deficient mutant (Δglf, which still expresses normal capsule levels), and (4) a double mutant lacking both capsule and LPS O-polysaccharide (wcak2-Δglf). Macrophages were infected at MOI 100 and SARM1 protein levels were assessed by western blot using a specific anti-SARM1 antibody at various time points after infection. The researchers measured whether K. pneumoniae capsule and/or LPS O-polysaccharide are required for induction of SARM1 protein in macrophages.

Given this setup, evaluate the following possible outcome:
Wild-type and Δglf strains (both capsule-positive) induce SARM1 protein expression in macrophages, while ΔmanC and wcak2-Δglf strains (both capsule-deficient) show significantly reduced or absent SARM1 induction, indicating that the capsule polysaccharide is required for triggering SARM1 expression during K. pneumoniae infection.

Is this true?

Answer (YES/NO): NO